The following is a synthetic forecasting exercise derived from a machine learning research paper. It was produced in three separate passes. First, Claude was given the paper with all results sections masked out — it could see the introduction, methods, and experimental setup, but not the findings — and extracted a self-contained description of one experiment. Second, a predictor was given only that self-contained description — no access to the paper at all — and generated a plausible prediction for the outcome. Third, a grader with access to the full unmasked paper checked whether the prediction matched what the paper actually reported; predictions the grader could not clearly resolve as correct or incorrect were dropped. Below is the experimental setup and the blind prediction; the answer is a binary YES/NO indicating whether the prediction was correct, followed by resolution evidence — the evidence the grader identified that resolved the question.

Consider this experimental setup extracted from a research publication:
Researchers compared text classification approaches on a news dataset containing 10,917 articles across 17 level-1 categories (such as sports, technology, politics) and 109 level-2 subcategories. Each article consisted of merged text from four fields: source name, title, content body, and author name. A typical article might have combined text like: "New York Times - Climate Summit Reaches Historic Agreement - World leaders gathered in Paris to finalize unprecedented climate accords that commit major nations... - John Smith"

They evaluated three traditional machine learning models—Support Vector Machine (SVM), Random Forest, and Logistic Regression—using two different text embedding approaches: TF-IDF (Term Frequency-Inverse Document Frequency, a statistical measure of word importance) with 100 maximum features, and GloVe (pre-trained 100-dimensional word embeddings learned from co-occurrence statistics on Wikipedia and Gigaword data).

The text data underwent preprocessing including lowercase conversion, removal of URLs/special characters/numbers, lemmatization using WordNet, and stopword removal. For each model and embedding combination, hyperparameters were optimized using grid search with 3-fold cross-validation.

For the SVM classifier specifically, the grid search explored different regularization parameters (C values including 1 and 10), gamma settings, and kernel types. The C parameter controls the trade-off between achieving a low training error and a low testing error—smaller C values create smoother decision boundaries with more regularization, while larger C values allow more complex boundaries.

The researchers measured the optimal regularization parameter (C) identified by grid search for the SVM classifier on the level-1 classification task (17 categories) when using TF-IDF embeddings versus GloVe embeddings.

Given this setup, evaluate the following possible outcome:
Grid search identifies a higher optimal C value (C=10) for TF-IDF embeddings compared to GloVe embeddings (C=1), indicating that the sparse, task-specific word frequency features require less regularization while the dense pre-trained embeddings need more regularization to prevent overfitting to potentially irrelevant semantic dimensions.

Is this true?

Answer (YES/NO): NO